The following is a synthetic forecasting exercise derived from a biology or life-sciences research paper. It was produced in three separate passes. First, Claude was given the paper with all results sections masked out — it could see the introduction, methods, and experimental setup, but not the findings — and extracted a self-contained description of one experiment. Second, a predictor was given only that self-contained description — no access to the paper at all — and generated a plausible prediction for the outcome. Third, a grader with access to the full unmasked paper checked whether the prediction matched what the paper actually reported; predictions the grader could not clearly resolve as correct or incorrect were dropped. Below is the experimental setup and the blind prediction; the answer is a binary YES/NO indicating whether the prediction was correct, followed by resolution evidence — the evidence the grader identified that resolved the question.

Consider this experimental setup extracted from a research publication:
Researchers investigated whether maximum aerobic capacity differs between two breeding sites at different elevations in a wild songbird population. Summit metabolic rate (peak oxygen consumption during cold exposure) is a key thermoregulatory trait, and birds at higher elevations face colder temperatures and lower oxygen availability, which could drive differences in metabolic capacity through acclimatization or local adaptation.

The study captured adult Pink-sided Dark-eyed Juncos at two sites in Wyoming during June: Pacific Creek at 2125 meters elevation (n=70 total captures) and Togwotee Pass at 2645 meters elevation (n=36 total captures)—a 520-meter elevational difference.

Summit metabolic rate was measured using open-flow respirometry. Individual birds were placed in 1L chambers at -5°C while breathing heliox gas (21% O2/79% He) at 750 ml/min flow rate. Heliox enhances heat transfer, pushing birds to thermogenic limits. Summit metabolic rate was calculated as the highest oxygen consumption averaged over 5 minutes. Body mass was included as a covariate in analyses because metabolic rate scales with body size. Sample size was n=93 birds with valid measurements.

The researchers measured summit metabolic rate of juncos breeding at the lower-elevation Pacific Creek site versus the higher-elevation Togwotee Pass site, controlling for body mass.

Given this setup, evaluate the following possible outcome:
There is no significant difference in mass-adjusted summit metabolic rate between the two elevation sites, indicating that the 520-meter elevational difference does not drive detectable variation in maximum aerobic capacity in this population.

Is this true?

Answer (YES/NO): YES